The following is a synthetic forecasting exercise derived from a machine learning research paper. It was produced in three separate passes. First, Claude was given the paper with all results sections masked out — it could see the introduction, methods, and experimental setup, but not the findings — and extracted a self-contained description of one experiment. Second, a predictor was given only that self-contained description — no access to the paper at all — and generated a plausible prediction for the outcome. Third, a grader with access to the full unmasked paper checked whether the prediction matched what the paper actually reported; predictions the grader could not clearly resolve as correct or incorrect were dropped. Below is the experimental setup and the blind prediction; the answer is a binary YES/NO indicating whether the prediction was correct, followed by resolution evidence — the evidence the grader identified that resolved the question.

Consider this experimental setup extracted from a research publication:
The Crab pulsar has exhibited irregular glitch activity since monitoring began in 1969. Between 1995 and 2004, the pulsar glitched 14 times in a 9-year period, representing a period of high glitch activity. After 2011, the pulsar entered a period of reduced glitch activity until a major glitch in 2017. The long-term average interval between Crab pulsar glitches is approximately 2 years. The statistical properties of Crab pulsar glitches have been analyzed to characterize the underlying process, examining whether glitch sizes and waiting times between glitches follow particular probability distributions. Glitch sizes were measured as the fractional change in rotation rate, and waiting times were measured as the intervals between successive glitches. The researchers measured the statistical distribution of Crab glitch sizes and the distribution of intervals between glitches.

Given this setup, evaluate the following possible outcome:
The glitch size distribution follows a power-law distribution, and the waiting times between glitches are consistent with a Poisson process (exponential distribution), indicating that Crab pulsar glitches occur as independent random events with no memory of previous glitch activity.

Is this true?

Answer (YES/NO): YES